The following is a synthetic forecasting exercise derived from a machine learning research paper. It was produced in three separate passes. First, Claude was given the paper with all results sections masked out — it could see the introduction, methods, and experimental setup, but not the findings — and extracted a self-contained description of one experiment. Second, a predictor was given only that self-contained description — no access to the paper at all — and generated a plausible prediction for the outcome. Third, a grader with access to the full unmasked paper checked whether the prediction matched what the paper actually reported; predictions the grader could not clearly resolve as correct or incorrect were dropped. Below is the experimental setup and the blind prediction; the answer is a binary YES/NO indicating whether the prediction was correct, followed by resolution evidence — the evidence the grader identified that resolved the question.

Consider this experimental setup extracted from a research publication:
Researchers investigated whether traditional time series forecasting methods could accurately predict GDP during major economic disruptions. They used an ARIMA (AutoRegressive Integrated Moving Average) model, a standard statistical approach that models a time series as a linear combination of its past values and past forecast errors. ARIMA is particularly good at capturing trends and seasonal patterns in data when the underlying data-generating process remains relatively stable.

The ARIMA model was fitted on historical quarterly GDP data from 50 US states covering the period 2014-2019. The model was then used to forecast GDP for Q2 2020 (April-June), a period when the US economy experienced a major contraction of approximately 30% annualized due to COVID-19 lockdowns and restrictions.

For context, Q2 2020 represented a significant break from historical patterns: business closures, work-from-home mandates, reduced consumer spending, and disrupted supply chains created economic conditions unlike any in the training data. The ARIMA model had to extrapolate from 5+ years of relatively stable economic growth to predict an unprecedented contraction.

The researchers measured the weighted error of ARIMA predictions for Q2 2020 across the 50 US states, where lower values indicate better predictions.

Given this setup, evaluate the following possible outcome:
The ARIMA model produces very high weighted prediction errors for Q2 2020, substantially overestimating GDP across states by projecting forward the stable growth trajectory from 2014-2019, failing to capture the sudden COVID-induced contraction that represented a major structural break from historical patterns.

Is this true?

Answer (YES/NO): YES